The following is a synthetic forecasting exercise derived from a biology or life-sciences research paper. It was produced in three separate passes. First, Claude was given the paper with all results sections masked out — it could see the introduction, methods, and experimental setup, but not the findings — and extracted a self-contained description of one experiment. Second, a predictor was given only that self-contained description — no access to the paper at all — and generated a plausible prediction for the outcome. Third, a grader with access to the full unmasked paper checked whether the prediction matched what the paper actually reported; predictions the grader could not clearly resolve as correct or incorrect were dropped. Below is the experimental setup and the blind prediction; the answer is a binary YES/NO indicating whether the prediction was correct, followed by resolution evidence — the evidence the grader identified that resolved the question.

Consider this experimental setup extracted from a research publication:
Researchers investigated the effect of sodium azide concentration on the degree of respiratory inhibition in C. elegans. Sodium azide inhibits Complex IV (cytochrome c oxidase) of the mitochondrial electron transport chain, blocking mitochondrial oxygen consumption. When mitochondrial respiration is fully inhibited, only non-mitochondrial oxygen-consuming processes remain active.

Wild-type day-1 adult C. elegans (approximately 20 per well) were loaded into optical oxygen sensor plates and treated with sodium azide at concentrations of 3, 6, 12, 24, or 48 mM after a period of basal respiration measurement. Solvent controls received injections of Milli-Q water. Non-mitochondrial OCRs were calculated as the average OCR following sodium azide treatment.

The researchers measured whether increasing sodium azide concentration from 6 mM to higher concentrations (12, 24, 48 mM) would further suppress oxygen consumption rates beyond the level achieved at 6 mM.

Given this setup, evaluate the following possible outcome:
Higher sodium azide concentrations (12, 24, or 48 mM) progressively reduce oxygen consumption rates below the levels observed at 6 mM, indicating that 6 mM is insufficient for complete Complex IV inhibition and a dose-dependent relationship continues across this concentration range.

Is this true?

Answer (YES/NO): NO